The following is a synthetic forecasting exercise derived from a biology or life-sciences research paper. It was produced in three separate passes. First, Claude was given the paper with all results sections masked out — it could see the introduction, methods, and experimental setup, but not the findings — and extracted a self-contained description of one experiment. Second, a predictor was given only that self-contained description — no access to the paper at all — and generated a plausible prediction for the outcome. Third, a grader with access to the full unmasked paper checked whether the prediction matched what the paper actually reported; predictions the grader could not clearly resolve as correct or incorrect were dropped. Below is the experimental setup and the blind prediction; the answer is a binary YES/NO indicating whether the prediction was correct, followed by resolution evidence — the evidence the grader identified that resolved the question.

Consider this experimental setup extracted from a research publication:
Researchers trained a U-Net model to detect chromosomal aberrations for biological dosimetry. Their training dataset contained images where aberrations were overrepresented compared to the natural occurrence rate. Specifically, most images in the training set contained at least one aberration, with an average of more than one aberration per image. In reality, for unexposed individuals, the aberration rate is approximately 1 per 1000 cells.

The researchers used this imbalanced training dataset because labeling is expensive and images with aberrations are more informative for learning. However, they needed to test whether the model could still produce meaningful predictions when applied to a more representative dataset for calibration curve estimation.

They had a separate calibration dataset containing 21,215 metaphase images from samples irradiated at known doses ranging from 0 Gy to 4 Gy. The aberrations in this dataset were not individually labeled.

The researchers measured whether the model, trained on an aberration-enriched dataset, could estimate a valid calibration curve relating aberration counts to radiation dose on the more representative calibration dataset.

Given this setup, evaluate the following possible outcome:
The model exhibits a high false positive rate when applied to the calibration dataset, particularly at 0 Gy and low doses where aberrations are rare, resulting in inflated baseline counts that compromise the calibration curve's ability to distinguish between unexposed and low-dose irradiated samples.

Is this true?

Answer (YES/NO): NO